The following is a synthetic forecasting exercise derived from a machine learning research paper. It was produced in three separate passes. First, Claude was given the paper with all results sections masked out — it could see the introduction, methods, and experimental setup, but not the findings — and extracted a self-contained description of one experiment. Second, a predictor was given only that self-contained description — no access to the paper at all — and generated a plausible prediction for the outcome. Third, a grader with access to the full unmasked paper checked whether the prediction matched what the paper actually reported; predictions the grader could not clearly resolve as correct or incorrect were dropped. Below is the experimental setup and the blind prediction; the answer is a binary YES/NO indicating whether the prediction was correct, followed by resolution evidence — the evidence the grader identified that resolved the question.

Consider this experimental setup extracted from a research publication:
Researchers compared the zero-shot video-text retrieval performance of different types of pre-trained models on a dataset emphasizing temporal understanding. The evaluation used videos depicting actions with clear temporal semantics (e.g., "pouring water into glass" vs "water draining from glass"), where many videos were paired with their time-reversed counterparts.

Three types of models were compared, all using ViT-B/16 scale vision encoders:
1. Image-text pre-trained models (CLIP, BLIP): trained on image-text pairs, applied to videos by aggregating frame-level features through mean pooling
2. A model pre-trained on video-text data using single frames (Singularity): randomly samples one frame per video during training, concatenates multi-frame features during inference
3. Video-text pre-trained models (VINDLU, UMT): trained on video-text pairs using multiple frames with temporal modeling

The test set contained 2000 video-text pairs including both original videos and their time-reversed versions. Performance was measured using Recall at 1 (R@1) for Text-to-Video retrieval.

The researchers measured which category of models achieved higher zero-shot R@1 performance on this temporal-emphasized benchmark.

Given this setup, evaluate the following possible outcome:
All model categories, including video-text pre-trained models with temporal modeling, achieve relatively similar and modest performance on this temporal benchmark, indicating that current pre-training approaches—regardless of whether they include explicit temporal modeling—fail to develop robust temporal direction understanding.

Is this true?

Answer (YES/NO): NO